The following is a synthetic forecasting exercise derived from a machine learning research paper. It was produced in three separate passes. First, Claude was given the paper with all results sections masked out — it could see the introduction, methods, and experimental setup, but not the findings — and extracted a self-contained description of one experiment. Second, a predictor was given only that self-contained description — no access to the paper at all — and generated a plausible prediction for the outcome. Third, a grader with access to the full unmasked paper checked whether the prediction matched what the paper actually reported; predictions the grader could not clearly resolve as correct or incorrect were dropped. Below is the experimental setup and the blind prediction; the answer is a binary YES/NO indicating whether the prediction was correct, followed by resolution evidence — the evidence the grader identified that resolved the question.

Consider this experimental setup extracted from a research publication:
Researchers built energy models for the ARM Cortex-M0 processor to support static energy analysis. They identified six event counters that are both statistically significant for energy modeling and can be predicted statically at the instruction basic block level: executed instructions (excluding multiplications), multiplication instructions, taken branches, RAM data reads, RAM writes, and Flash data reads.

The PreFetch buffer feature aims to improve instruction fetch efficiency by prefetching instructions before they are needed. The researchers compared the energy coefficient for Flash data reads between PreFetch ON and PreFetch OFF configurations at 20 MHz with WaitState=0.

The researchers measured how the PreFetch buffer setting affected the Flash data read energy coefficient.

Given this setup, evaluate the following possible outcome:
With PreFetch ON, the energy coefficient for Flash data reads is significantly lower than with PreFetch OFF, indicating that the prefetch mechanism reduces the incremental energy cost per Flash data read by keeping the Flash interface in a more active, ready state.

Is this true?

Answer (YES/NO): YES